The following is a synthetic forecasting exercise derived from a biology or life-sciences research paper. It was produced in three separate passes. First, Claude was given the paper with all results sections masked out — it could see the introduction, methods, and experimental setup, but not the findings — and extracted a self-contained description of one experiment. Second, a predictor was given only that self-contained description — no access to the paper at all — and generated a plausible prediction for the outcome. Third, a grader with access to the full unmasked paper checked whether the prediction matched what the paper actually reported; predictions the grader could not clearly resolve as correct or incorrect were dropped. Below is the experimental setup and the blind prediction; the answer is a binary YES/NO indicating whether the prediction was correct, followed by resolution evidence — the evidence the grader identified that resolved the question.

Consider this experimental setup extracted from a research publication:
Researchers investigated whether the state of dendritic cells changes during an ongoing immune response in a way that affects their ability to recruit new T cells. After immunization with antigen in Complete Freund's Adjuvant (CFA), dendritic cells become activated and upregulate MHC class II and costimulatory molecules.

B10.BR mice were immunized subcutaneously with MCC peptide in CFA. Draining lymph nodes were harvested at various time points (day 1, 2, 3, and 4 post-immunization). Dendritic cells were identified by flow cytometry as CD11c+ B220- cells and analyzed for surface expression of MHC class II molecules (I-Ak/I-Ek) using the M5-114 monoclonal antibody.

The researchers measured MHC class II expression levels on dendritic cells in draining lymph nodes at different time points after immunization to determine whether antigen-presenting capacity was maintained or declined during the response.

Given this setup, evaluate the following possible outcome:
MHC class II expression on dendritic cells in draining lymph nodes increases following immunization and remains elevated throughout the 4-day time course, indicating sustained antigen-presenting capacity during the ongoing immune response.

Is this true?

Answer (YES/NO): NO